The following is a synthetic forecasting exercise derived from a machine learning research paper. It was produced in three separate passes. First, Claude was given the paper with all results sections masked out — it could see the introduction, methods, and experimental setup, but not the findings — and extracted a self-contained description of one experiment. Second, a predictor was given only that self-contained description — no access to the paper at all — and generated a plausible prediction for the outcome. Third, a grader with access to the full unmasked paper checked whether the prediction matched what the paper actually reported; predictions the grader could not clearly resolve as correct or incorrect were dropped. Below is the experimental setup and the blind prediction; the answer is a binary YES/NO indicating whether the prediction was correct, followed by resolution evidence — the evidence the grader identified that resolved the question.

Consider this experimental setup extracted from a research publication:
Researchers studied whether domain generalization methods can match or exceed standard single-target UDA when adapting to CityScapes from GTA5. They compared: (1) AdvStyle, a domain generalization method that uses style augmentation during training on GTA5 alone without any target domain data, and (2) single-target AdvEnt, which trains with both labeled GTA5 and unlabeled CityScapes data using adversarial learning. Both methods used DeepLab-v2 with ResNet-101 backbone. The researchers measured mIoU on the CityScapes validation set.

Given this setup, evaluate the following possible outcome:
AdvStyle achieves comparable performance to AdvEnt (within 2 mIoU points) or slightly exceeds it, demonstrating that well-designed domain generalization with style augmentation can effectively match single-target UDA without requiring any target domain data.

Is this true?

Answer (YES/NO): YES